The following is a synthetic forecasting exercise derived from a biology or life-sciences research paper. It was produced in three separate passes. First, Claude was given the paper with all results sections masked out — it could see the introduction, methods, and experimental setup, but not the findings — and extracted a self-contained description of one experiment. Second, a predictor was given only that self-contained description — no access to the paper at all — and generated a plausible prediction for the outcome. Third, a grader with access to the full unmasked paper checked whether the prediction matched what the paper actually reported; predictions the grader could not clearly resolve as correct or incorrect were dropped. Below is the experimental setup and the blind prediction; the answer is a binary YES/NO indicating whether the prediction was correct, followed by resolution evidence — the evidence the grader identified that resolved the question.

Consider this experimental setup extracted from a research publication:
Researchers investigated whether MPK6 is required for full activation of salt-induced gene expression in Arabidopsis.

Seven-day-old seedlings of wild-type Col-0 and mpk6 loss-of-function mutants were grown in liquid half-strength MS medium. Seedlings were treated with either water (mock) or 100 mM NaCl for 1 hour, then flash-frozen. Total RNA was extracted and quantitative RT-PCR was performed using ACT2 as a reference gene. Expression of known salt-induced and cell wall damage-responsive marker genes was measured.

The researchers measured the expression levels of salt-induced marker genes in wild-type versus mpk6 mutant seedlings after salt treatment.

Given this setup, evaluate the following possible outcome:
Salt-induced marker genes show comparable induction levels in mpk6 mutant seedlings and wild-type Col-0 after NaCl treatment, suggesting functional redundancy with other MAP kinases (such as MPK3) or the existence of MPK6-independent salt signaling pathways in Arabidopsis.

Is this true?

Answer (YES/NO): NO